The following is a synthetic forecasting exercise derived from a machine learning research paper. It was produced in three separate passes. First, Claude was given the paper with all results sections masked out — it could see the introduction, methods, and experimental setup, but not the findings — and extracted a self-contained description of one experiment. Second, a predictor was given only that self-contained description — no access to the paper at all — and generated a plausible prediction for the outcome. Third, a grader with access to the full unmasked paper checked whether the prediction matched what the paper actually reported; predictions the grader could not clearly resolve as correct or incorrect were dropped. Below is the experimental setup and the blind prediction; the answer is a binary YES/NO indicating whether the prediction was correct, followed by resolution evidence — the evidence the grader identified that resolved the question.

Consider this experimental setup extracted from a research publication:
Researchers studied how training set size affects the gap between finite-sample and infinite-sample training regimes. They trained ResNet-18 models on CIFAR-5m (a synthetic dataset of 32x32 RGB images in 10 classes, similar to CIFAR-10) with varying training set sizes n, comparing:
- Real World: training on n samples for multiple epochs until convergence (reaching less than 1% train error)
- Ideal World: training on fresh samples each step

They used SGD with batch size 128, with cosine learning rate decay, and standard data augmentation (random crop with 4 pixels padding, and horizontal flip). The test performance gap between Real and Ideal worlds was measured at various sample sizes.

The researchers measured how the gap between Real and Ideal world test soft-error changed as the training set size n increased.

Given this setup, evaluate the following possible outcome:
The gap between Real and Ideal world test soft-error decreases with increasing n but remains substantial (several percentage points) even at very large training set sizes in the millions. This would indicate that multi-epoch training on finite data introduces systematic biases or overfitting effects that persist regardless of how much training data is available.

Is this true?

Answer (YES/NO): NO